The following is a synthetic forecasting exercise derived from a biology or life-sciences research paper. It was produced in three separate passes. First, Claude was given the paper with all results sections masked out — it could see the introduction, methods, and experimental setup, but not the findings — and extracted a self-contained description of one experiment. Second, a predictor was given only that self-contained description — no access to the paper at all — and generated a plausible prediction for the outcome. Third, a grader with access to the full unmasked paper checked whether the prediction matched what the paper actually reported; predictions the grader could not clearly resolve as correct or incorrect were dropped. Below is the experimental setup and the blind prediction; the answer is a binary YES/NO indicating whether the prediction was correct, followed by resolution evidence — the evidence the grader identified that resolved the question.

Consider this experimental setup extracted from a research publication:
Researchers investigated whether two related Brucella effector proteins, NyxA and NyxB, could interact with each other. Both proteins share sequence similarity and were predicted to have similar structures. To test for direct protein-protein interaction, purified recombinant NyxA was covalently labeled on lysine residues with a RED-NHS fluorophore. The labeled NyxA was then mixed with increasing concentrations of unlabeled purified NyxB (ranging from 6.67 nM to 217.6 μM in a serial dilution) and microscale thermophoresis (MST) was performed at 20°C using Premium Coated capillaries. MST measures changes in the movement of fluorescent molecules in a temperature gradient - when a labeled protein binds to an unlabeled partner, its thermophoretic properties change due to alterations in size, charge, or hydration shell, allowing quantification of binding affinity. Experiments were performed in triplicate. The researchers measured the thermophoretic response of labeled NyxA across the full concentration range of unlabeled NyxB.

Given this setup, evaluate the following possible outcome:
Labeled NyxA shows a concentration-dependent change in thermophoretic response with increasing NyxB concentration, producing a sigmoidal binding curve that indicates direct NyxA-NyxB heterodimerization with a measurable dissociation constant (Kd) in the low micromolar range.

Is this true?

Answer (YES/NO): NO